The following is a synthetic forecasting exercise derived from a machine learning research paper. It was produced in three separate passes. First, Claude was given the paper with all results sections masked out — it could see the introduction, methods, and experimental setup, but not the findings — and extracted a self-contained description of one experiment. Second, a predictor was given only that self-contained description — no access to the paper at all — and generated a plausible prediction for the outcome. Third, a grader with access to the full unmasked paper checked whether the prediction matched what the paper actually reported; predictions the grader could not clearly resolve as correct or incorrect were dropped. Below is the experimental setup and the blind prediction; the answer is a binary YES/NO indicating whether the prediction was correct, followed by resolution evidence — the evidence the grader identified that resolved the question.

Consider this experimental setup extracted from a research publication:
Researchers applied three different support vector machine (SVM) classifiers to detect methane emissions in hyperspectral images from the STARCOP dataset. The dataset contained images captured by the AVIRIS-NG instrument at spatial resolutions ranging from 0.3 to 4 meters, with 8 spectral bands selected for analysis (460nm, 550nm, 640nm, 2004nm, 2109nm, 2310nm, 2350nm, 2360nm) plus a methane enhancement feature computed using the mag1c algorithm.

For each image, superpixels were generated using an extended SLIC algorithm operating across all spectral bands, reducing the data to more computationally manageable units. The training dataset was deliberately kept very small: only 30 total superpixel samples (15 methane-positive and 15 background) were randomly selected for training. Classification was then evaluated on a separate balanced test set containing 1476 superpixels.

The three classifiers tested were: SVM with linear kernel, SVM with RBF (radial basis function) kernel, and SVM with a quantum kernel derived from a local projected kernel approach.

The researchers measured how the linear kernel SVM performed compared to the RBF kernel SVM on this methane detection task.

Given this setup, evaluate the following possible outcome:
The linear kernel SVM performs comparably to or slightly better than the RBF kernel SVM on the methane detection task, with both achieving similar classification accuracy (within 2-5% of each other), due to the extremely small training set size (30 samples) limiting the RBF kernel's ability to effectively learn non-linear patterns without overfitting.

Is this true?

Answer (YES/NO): YES